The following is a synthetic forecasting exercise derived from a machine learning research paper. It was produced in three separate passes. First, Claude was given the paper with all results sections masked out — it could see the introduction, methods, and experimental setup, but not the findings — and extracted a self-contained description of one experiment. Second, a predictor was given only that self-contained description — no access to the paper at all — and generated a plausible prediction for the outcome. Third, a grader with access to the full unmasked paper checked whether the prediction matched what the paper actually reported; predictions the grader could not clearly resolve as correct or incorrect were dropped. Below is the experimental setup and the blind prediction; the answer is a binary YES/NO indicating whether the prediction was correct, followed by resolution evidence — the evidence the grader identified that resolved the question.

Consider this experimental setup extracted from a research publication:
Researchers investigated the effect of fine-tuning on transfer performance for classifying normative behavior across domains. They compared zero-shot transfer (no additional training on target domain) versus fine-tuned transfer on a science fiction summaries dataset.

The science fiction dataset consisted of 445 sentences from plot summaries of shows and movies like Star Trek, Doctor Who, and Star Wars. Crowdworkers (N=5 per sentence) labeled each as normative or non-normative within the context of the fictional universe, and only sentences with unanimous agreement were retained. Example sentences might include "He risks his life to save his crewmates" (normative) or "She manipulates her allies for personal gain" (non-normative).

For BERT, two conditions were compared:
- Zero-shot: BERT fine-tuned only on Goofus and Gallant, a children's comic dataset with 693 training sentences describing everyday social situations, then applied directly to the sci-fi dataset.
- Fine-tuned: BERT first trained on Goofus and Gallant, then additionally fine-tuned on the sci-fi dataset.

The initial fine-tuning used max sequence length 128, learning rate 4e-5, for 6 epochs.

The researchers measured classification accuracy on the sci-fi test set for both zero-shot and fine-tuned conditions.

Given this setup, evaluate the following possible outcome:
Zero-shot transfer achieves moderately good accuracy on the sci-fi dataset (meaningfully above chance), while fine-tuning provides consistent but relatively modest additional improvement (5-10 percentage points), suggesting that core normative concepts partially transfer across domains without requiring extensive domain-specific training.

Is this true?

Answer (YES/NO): NO